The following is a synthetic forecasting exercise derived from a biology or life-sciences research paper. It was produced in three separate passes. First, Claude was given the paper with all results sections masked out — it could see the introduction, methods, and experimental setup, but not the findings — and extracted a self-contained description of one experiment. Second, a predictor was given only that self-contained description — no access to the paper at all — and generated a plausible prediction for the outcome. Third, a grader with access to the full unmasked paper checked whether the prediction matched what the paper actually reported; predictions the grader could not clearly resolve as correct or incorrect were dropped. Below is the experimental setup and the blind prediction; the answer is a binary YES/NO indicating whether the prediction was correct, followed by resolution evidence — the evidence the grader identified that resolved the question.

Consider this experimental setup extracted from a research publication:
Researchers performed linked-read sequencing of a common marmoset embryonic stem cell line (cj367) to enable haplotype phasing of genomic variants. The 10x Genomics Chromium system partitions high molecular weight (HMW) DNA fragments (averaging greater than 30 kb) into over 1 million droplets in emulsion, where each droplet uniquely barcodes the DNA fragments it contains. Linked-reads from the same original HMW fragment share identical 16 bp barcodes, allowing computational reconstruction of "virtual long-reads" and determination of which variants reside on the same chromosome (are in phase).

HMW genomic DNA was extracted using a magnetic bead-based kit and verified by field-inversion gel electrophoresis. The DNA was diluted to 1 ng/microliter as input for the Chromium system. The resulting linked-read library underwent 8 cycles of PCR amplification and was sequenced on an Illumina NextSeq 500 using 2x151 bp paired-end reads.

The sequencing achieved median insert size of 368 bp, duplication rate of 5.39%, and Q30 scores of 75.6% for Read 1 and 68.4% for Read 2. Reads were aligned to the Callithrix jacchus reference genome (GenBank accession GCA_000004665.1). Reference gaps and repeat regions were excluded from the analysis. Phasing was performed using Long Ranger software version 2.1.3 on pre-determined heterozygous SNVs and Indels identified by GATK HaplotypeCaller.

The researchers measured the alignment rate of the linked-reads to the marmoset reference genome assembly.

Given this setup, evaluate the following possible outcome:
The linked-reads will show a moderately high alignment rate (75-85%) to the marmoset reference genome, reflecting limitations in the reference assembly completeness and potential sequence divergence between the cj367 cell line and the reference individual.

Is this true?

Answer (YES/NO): NO